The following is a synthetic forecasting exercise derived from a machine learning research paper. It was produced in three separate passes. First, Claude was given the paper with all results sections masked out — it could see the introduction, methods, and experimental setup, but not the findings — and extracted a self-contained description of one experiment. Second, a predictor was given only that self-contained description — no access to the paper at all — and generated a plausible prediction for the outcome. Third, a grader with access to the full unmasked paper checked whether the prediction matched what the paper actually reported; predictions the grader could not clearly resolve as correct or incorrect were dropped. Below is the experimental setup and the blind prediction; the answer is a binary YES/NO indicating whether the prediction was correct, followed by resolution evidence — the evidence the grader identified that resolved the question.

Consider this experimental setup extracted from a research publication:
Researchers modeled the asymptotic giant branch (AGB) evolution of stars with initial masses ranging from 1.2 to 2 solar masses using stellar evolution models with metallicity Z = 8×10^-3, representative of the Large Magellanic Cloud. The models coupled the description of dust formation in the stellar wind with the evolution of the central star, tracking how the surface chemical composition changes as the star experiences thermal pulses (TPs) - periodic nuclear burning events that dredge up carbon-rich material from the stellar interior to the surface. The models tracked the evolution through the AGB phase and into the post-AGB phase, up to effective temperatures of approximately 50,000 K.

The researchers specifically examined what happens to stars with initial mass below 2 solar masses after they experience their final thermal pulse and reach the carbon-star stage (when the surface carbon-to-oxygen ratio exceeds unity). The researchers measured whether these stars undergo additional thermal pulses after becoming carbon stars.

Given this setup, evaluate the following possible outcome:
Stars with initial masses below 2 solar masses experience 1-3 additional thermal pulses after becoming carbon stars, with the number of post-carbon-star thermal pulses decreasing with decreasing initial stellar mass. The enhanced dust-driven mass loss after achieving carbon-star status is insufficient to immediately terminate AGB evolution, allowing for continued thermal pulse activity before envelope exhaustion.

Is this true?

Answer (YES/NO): NO